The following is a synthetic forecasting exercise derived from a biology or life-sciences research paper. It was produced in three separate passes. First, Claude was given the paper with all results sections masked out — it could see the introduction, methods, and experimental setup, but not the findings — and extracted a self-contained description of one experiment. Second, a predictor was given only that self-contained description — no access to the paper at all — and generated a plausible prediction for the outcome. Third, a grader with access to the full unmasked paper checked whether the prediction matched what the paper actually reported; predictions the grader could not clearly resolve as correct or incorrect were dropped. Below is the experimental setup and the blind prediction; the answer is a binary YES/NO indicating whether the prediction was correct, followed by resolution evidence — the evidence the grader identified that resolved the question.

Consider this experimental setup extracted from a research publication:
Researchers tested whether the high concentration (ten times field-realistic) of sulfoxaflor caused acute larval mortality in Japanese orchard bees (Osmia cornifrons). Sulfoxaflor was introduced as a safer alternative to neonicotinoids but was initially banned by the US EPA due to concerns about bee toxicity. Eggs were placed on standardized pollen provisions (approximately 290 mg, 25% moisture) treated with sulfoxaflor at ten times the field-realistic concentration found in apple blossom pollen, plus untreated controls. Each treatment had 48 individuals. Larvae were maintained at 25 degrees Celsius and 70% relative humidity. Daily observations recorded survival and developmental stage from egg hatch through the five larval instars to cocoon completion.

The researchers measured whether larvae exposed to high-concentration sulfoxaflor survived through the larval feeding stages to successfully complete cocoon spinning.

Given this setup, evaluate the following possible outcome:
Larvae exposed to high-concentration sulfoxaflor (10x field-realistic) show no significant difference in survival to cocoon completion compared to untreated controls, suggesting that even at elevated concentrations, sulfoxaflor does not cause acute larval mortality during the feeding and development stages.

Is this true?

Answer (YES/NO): YES